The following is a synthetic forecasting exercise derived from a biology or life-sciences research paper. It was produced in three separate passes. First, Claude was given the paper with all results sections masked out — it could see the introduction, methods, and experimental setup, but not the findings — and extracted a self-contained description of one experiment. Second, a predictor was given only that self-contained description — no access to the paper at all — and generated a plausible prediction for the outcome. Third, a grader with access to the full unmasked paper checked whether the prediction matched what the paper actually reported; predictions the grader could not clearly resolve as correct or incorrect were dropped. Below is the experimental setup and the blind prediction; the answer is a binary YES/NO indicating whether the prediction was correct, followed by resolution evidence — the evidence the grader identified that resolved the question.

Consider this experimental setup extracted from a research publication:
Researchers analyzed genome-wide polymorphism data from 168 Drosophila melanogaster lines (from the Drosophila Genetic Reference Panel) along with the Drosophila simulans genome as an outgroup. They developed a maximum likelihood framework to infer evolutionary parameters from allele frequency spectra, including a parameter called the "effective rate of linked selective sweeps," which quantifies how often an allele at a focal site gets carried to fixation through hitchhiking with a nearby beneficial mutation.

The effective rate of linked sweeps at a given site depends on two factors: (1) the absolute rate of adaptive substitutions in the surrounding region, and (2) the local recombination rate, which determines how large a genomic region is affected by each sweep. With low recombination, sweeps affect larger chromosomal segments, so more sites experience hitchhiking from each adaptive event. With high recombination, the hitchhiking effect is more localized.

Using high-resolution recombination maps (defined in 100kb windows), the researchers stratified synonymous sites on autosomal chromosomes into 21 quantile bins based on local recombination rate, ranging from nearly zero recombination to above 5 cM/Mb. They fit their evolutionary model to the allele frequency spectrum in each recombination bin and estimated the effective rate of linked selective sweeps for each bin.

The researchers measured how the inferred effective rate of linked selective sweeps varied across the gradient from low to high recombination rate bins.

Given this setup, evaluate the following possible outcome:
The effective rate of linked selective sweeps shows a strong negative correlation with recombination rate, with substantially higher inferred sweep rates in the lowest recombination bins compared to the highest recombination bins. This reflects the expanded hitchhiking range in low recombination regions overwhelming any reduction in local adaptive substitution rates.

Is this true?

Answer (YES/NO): YES